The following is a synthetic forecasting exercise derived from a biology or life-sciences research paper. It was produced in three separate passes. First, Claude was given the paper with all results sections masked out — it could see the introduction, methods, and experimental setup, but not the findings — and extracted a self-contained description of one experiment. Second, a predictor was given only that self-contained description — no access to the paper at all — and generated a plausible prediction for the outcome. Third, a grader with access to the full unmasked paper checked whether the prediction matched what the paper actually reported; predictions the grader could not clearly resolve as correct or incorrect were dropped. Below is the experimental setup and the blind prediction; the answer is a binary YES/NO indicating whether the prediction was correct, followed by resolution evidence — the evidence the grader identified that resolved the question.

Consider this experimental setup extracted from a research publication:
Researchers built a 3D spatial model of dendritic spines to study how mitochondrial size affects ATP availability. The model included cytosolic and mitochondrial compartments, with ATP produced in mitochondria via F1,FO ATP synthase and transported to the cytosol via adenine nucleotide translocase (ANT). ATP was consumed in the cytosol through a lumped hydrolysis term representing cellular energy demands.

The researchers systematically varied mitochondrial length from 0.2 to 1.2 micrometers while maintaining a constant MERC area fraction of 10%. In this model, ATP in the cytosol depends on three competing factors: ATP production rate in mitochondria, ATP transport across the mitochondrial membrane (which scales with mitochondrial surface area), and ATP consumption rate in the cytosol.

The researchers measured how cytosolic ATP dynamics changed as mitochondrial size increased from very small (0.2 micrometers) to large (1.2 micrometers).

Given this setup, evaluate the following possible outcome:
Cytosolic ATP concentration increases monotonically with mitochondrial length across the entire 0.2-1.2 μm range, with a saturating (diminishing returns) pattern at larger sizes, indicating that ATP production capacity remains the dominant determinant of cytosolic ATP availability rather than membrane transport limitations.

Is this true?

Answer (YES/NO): NO